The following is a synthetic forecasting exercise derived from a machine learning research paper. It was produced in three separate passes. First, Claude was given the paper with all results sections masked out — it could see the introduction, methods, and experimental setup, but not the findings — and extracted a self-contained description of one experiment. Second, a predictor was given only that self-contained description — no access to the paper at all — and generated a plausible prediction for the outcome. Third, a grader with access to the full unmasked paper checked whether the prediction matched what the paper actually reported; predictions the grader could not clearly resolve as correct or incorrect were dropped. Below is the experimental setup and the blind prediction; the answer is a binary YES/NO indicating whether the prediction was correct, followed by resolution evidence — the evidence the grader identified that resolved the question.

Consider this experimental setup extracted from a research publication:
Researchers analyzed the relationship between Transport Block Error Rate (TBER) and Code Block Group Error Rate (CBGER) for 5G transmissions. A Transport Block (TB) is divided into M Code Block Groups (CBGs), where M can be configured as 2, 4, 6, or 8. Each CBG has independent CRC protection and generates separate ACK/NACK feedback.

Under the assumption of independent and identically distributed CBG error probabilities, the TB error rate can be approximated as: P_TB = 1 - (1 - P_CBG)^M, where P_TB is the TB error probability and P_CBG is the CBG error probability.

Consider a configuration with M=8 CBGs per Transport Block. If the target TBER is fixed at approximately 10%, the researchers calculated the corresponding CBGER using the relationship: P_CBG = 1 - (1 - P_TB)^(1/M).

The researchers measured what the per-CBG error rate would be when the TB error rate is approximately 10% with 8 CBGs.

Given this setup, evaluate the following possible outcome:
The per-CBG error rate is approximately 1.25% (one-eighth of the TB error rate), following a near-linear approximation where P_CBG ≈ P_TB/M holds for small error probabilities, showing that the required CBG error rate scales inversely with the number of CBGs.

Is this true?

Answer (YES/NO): NO